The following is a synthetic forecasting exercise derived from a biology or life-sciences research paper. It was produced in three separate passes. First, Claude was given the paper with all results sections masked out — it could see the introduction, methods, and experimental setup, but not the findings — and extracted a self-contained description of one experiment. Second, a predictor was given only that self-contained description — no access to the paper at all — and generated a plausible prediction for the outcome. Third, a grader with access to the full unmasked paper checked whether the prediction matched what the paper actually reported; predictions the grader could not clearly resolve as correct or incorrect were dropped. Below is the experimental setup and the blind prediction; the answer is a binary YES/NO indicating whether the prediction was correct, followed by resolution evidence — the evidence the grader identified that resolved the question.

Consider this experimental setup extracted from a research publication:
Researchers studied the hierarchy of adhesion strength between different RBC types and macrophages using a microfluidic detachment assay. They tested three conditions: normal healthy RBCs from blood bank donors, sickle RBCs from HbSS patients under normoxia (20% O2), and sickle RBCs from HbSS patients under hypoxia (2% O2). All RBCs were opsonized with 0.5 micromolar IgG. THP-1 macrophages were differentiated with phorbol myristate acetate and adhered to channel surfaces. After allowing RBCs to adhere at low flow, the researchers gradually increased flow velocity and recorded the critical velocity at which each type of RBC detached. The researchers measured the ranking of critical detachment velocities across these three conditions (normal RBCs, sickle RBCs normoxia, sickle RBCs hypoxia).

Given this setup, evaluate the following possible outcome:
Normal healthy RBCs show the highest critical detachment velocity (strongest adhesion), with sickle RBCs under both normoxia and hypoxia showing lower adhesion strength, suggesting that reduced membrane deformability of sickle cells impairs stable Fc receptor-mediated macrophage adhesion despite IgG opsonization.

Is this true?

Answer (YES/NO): NO